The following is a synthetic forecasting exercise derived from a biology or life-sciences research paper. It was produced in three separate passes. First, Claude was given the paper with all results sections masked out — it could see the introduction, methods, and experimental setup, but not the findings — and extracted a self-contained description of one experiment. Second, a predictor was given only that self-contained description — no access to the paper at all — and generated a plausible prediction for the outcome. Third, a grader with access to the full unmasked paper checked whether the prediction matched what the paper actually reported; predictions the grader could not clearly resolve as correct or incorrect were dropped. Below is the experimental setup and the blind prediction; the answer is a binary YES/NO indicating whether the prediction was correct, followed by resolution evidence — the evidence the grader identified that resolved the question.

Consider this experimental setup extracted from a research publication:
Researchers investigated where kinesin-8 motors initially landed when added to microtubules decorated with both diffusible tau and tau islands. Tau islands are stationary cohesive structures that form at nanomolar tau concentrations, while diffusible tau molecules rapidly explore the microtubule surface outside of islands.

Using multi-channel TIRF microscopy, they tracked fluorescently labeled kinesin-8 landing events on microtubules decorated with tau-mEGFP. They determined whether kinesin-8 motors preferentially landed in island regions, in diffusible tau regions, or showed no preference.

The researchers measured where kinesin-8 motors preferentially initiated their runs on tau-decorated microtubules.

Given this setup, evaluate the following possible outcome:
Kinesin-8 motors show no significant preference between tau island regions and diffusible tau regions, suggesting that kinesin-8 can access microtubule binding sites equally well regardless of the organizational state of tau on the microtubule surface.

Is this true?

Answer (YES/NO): NO